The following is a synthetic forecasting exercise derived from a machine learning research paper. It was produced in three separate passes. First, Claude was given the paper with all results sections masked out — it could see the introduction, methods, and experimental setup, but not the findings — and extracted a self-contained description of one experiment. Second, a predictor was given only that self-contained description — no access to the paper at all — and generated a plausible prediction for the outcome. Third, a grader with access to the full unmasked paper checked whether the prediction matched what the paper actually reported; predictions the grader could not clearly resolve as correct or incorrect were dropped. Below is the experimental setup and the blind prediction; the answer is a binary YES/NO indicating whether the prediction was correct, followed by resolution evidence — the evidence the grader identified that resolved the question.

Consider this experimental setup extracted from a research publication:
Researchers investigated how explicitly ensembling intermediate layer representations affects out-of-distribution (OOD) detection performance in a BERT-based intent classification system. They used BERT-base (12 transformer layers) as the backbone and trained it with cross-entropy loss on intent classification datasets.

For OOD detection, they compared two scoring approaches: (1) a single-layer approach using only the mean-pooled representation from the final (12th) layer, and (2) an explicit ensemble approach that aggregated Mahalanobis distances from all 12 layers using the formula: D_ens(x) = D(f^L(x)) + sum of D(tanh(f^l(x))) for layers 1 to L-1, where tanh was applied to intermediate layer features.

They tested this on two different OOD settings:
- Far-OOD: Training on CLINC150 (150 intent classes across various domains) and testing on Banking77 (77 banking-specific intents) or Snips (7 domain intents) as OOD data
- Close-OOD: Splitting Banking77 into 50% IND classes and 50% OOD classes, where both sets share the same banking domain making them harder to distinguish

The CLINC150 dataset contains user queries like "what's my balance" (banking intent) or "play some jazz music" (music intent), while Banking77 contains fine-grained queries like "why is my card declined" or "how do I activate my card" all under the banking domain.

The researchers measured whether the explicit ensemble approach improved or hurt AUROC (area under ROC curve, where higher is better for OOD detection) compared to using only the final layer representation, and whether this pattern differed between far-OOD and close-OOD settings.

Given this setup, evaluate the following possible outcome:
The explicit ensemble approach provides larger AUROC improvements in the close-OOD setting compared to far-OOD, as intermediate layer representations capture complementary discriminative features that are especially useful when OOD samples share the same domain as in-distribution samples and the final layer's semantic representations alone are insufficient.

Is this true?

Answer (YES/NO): NO